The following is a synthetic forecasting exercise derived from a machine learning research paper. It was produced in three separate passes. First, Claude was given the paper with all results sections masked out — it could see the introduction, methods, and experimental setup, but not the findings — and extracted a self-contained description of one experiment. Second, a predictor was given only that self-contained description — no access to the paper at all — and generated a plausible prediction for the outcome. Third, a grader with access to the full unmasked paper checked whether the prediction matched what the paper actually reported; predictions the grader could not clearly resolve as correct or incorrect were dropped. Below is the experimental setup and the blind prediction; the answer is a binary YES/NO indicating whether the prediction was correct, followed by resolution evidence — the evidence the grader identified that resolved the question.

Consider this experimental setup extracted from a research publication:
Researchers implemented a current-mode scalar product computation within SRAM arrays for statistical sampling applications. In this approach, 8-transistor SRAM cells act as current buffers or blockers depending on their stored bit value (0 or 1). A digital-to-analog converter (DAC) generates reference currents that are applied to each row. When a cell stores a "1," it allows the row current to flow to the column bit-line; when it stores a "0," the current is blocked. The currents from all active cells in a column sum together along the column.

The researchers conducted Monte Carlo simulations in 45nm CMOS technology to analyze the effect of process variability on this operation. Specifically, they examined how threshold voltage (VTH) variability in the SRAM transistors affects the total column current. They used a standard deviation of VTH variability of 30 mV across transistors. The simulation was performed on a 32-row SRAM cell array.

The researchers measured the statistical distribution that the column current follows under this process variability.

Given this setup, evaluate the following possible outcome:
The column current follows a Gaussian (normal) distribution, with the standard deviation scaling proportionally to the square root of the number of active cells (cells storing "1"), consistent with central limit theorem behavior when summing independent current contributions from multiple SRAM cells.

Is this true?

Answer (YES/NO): NO